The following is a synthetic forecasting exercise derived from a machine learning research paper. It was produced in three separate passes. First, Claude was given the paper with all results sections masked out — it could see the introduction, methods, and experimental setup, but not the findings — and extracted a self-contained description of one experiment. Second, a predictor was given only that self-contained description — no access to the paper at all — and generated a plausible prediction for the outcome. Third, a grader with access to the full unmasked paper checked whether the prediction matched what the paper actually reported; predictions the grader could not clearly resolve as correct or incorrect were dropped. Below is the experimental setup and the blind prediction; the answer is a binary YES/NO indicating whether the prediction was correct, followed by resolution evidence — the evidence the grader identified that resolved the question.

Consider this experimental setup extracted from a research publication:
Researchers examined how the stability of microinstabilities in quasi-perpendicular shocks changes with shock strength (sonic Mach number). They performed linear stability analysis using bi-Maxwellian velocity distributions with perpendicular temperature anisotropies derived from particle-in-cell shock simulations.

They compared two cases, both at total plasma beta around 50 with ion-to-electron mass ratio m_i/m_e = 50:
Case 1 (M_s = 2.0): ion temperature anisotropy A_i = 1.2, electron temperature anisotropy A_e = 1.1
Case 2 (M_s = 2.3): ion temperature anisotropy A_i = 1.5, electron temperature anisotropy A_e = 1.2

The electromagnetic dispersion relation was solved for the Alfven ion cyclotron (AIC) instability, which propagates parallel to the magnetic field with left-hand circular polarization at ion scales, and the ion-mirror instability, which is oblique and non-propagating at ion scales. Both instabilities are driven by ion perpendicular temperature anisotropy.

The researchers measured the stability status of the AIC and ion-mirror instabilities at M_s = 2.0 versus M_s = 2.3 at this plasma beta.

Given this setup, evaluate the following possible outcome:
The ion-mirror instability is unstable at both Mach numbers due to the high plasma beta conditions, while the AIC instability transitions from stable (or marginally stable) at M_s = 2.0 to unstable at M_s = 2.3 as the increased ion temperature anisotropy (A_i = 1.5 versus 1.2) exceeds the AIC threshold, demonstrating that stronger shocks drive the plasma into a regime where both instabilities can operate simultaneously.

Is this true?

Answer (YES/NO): NO